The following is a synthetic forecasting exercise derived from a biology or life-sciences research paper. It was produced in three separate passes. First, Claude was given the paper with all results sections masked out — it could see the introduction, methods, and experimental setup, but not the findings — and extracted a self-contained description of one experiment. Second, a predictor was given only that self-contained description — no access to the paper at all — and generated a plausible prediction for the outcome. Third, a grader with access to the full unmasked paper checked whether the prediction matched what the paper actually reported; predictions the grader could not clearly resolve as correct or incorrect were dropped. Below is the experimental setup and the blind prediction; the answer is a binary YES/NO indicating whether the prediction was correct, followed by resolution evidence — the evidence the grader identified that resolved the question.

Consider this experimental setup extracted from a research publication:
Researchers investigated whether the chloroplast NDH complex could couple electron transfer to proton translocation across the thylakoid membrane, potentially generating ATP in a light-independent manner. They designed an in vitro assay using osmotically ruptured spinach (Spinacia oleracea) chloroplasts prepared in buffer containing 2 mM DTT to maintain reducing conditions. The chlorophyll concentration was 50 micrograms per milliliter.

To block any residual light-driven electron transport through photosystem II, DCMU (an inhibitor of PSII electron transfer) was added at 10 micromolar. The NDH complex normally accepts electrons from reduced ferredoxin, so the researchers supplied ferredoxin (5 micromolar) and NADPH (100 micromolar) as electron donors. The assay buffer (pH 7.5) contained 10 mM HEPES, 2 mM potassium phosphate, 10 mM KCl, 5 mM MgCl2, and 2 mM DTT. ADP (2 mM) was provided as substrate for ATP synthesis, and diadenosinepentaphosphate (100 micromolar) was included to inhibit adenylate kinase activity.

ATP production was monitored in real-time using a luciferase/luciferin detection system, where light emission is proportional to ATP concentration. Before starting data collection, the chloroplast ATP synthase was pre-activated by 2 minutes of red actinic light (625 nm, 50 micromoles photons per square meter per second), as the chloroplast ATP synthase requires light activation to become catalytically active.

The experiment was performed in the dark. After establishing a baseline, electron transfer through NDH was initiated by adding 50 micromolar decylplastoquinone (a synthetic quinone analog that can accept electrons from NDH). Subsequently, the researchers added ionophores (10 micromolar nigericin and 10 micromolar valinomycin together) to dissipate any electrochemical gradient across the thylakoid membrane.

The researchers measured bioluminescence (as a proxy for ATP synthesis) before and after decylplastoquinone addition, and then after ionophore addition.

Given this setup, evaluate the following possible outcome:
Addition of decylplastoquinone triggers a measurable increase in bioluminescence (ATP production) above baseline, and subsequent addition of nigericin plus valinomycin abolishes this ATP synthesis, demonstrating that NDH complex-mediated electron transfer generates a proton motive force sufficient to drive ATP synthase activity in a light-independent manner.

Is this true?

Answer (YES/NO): YES